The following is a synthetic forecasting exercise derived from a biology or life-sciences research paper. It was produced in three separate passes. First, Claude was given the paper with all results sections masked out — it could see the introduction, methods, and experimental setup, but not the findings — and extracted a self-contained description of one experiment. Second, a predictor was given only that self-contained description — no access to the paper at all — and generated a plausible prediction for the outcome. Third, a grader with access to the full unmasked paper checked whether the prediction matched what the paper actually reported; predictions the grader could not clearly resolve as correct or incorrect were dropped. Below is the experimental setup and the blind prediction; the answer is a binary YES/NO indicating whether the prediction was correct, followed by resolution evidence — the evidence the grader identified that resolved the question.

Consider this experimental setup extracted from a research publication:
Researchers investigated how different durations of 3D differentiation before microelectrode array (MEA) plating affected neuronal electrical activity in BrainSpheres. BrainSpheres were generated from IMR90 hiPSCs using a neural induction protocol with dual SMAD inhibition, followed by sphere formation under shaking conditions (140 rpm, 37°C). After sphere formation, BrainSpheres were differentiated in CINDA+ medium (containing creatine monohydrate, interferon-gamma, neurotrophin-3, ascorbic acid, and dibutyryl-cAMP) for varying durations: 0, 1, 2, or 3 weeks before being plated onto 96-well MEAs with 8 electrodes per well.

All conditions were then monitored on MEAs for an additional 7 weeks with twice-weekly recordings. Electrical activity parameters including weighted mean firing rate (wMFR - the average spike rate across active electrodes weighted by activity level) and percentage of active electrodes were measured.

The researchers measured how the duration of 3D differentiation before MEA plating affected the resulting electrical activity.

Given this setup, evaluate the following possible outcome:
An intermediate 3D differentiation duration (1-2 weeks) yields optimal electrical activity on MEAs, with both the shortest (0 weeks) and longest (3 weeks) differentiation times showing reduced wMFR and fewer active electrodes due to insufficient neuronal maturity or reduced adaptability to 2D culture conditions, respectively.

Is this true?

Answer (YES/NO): NO